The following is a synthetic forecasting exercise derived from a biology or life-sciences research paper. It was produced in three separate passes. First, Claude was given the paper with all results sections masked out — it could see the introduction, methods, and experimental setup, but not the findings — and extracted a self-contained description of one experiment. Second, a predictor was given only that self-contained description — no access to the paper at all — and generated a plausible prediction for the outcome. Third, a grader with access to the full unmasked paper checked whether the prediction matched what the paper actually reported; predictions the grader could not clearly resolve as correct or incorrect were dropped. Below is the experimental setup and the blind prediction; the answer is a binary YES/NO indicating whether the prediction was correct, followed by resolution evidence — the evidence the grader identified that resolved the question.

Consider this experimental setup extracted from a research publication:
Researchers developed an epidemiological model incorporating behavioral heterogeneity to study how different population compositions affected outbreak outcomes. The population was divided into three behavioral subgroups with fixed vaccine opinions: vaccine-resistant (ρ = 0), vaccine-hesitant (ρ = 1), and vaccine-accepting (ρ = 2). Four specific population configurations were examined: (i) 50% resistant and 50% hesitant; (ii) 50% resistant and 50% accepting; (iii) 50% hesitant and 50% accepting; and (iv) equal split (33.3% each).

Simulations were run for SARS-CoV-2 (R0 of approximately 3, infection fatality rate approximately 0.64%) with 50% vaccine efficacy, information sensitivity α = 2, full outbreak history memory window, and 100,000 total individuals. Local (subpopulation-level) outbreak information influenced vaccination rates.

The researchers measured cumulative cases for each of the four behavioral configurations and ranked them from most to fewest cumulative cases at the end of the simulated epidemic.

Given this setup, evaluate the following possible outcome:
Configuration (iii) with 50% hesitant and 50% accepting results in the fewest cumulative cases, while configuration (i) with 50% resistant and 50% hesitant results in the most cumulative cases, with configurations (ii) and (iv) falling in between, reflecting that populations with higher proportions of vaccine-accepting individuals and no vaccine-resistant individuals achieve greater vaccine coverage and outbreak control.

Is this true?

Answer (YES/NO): NO